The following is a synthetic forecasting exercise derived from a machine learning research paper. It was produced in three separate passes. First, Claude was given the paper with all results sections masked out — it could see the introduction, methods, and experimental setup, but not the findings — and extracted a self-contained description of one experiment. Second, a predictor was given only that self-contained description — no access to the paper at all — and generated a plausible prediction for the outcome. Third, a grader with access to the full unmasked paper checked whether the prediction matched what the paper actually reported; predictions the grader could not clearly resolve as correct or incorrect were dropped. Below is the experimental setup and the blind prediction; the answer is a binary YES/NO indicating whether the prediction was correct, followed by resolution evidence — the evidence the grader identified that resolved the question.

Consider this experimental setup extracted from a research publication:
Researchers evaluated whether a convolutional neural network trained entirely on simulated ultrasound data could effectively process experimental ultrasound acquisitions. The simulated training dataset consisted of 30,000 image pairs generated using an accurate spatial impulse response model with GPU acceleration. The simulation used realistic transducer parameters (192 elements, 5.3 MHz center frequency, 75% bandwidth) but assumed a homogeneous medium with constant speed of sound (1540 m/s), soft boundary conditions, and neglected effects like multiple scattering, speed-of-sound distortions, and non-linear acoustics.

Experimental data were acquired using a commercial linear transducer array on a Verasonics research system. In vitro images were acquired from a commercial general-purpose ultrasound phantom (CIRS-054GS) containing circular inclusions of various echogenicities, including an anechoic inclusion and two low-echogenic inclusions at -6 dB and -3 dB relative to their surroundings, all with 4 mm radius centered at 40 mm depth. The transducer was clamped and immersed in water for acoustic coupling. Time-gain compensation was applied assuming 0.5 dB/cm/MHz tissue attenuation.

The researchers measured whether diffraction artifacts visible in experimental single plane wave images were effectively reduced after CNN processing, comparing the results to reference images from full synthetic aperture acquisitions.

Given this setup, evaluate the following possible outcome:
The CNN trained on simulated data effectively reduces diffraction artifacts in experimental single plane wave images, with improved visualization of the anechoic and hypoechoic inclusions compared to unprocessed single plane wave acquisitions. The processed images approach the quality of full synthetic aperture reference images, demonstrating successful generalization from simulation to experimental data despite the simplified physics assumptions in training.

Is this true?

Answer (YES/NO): NO